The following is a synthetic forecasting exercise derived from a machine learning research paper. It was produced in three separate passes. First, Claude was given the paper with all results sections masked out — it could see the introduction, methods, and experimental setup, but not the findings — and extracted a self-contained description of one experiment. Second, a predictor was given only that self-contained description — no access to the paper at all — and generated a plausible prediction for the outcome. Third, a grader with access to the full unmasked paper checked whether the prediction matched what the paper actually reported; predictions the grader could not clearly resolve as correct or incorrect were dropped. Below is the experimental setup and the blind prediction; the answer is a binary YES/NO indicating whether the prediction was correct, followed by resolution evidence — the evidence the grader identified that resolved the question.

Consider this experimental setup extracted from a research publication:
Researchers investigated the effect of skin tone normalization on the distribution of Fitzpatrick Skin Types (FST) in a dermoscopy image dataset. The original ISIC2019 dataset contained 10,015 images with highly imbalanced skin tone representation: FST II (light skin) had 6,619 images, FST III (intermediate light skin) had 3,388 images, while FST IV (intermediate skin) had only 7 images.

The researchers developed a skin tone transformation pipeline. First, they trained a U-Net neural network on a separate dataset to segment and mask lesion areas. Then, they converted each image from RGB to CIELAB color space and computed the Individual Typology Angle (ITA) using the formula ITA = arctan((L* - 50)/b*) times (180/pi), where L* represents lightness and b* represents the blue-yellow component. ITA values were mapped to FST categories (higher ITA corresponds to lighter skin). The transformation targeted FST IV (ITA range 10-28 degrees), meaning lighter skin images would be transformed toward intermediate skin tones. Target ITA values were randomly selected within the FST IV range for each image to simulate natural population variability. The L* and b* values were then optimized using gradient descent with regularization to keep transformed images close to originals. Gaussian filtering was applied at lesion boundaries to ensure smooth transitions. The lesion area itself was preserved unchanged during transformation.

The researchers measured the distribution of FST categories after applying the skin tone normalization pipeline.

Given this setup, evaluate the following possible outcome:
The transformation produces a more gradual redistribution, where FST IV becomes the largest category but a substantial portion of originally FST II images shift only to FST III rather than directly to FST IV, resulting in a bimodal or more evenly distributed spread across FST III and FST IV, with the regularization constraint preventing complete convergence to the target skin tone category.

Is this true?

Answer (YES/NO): NO